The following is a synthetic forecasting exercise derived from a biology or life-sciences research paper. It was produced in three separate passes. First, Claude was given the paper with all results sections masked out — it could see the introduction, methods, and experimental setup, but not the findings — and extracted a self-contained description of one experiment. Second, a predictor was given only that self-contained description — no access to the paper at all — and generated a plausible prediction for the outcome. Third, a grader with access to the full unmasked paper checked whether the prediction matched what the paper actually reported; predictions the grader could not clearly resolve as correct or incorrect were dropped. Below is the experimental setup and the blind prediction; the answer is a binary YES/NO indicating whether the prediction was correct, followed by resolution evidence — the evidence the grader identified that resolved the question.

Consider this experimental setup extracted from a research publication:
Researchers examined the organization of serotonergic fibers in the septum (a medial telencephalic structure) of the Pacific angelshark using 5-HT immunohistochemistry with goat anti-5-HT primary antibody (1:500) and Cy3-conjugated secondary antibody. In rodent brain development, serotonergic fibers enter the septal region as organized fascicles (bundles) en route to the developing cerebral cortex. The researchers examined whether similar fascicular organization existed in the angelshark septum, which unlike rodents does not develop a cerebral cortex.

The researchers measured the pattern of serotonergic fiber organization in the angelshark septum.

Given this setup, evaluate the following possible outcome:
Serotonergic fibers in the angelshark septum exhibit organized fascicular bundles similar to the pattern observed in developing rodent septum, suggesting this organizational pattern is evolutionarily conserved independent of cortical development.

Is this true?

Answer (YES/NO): YES